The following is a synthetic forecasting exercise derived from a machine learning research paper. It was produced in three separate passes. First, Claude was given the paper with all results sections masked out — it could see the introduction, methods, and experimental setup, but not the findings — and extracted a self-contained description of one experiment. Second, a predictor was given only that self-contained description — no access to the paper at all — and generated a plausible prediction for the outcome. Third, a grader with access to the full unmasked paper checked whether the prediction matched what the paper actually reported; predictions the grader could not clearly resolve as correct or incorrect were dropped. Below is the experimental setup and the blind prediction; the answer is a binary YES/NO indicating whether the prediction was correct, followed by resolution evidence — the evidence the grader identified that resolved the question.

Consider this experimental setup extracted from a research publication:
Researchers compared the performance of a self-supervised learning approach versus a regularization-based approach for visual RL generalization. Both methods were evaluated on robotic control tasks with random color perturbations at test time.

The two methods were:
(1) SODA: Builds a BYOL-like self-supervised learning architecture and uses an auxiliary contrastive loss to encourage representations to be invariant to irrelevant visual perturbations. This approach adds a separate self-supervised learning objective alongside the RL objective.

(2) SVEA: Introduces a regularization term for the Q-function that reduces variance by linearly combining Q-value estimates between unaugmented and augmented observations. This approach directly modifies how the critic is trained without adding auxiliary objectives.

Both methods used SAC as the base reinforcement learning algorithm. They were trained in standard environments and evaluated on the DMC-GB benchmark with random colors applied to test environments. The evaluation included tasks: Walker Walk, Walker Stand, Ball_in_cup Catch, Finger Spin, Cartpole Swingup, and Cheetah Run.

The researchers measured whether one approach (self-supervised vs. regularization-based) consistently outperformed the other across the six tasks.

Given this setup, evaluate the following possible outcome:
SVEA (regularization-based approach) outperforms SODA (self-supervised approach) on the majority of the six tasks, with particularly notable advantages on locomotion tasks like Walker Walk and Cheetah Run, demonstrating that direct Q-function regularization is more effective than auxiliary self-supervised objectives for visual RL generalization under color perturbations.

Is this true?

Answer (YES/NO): NO